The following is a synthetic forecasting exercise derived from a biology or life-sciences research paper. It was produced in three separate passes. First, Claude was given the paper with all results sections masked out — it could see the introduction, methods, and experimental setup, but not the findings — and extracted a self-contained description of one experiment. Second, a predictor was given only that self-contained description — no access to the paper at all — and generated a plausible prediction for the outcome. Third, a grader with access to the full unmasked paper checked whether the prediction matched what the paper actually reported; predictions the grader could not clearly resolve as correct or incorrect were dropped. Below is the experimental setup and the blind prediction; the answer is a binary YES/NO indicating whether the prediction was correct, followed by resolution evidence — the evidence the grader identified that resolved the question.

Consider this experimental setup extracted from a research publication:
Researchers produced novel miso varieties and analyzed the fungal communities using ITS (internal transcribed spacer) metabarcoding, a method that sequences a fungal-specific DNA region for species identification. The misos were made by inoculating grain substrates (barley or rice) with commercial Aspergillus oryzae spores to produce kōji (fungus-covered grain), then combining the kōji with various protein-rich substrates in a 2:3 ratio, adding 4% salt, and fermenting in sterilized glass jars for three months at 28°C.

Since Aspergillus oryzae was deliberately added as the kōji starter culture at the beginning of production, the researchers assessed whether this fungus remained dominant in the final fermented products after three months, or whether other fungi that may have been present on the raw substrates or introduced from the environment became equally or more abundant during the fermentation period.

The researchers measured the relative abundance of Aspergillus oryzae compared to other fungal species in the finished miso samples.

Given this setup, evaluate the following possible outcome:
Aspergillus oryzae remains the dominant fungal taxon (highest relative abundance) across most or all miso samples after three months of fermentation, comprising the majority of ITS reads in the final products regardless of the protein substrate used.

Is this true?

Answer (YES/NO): YES